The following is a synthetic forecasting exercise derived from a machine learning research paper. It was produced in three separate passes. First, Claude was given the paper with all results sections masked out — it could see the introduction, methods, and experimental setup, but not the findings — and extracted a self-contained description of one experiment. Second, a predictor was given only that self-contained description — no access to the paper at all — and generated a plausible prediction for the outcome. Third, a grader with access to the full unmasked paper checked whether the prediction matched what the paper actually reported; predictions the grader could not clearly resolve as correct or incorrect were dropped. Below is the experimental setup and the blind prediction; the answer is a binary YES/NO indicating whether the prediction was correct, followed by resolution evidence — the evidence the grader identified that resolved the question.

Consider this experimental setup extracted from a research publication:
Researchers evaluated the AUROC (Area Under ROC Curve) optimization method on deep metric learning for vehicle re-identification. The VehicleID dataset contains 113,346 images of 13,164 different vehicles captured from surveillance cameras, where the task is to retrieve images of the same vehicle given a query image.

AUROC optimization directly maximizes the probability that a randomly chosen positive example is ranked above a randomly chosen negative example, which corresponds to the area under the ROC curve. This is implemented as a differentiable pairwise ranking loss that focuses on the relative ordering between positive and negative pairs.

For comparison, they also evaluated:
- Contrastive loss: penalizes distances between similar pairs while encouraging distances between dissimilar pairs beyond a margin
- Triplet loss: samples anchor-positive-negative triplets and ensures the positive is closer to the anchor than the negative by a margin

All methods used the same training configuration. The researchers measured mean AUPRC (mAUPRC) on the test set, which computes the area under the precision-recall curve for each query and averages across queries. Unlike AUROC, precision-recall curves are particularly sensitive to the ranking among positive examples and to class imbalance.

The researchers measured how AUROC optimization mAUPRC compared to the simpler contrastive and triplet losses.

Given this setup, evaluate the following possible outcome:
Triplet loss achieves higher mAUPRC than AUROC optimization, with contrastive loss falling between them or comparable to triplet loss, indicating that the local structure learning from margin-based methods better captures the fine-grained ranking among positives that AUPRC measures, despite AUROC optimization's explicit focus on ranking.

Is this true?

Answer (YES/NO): YES